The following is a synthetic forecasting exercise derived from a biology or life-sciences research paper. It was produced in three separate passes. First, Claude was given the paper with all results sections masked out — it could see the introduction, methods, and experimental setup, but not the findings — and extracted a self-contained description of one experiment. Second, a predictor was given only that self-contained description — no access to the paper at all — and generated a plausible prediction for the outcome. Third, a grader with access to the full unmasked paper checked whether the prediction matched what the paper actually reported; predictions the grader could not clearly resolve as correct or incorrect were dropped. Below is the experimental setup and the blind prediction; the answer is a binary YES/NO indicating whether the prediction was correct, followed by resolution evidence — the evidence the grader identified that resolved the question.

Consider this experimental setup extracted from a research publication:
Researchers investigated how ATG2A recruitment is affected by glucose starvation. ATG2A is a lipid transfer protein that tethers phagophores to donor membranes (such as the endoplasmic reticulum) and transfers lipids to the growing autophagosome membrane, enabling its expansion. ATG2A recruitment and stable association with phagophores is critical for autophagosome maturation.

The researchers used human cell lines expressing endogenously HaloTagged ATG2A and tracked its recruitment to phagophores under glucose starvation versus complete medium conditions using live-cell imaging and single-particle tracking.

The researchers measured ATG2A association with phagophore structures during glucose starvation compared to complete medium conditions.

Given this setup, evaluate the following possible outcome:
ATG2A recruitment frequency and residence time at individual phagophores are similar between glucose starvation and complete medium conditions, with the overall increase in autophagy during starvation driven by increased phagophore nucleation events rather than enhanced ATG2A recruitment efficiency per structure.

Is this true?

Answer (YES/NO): NO